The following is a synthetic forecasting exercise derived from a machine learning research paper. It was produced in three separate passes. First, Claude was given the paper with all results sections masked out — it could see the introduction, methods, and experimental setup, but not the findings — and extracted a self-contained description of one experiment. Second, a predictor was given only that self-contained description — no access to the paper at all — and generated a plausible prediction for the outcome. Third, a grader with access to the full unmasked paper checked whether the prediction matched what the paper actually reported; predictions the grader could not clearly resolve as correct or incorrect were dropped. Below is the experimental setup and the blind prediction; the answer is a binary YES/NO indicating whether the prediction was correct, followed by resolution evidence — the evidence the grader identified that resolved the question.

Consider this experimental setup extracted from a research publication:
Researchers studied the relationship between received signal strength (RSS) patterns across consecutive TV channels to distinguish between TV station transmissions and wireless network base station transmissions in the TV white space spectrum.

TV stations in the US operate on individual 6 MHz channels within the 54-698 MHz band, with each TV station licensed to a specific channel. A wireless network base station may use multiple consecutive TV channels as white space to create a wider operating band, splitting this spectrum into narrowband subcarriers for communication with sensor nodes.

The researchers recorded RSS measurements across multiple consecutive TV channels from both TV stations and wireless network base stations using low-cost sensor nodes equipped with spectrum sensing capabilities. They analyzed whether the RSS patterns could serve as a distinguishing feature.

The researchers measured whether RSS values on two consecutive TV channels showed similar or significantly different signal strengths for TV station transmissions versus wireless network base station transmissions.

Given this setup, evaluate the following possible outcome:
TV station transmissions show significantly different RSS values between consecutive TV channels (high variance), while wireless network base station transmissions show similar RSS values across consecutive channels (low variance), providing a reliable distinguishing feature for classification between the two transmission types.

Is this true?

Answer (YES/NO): YES